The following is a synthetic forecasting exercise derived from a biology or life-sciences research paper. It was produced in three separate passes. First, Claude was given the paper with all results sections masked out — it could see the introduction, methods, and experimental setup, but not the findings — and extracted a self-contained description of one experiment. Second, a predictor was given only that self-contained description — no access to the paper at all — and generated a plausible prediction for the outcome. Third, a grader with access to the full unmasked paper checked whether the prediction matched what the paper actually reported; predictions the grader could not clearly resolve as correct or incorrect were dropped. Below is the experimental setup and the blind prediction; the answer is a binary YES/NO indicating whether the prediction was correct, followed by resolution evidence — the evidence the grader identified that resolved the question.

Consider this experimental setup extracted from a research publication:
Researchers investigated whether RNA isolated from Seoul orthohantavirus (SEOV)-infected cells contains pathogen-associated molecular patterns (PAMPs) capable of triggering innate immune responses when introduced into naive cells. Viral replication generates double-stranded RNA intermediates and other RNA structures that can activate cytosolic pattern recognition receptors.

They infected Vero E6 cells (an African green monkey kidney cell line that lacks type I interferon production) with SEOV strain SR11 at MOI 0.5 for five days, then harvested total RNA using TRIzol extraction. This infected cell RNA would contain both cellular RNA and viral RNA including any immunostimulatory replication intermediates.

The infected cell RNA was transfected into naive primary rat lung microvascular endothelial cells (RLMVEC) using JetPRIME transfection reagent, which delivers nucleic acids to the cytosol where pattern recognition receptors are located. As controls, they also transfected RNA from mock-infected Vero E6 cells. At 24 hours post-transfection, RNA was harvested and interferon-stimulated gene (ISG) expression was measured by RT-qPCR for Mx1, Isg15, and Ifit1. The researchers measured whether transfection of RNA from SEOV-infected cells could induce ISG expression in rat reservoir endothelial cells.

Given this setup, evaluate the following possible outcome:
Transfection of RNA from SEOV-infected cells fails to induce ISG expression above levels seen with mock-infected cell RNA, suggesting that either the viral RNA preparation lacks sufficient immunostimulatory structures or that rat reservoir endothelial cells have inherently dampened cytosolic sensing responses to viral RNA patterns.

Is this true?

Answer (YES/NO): NO